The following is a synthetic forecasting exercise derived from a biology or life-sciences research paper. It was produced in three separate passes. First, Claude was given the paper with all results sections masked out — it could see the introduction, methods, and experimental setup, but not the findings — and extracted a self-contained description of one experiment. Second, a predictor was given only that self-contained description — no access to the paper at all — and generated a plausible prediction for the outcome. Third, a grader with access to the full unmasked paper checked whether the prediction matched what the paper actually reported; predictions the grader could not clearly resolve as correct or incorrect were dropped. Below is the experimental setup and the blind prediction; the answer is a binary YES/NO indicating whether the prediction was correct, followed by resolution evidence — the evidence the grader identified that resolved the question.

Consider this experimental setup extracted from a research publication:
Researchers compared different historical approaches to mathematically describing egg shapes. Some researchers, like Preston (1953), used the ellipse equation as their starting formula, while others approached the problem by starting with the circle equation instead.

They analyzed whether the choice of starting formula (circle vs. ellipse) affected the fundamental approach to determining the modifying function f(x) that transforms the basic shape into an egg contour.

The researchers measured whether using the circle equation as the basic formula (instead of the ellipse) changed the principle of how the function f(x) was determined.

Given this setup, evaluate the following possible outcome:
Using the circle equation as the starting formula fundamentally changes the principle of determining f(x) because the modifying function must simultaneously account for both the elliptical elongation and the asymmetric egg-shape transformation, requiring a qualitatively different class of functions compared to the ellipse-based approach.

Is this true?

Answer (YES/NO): NO